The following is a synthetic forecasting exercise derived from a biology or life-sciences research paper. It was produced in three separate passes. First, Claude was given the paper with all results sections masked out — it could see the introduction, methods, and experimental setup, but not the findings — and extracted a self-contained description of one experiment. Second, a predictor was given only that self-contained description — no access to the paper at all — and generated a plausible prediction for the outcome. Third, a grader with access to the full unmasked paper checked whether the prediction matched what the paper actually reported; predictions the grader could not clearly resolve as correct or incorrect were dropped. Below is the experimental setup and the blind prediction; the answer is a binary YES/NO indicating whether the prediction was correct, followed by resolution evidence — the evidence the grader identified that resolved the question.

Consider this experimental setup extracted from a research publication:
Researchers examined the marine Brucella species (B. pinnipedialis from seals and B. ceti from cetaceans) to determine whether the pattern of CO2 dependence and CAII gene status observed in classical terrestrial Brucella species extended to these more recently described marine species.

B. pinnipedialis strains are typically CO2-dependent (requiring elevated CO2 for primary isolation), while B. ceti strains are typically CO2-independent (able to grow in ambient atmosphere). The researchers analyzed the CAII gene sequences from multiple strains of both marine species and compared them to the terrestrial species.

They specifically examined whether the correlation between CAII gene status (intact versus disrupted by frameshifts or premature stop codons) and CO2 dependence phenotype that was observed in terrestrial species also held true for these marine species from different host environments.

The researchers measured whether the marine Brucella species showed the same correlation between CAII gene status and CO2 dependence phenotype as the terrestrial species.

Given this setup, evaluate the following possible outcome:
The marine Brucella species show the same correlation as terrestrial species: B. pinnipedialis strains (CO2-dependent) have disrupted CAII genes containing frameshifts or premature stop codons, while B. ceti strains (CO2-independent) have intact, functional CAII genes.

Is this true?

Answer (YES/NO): NO